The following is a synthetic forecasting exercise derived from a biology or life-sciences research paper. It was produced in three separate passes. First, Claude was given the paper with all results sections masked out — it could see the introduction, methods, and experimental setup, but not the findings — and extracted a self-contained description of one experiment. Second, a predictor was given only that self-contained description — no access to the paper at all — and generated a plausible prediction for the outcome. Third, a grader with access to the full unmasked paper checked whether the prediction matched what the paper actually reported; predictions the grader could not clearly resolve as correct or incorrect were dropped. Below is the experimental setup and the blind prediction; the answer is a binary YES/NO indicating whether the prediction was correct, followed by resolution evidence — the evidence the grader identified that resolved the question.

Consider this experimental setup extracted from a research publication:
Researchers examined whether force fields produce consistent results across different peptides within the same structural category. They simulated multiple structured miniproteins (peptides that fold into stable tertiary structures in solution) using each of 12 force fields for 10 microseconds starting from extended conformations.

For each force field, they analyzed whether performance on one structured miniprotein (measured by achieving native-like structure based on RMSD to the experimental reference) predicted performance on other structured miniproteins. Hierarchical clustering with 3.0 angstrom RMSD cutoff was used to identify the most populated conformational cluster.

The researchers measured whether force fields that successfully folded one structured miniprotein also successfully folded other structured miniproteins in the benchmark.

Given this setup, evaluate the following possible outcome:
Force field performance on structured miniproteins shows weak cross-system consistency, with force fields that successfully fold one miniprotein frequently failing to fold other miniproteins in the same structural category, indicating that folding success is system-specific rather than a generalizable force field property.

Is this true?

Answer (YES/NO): YES